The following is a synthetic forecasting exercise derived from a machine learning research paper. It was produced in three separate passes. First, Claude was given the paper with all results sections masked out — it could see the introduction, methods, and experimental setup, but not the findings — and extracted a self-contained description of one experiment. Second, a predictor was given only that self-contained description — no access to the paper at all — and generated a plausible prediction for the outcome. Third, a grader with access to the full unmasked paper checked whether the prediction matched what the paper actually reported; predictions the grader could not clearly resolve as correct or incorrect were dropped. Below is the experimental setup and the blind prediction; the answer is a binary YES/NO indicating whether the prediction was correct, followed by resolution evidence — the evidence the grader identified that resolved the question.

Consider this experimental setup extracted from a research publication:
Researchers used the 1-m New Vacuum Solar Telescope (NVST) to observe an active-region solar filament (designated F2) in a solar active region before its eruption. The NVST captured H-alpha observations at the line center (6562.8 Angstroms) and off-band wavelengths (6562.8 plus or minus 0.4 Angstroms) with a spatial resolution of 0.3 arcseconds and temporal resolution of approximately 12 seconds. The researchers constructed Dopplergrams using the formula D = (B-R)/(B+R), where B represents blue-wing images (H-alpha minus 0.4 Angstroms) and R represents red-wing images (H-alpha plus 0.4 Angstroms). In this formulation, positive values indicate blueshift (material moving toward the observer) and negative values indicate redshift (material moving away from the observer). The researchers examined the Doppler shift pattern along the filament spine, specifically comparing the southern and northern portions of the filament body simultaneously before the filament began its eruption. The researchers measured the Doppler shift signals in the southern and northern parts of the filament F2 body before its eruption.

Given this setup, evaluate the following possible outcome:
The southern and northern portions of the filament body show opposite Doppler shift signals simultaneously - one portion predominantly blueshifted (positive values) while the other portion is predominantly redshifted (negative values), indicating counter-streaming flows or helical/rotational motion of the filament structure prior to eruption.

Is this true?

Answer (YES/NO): YES